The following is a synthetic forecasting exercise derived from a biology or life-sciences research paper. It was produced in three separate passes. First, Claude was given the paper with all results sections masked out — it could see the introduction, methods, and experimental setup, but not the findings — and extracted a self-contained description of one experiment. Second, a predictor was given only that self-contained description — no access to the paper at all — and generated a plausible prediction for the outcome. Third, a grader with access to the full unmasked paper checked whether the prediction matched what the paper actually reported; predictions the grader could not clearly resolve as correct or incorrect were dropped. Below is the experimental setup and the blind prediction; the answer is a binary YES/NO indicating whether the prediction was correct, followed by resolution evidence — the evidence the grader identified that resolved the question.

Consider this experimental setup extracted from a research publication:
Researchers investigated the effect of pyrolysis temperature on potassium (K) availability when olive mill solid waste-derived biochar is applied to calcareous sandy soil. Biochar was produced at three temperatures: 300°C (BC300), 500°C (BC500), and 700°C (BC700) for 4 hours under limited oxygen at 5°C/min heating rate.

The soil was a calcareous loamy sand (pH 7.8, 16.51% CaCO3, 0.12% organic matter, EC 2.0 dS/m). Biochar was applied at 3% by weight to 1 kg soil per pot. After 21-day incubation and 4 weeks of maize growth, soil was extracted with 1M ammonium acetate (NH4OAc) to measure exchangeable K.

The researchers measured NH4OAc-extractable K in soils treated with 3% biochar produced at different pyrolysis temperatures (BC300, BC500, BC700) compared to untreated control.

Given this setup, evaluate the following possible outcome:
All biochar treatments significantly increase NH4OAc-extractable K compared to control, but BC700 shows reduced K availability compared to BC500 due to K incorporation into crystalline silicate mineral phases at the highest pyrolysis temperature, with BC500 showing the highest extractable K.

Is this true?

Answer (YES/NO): NO